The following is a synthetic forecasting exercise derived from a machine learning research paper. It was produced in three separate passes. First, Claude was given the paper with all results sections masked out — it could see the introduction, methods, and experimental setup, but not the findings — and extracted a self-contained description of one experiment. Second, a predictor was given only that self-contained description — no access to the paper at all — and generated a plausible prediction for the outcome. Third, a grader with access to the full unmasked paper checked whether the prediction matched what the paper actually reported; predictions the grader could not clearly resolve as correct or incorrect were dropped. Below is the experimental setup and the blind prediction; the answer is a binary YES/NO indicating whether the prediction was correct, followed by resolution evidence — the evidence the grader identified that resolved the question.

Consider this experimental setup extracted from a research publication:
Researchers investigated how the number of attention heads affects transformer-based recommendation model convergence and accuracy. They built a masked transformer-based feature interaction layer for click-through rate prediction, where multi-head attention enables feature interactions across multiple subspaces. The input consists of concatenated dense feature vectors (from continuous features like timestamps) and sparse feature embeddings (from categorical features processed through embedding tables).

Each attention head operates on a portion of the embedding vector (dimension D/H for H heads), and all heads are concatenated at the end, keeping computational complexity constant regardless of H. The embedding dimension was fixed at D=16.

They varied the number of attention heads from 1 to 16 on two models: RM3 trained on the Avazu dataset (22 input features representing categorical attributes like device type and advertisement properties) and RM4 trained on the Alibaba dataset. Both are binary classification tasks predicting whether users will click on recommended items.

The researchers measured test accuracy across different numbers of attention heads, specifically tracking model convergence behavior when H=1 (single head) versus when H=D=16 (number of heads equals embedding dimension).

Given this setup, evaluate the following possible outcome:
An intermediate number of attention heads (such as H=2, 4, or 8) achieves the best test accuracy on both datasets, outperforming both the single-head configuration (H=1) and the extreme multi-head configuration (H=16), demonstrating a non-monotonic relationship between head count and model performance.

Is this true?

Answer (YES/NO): YES